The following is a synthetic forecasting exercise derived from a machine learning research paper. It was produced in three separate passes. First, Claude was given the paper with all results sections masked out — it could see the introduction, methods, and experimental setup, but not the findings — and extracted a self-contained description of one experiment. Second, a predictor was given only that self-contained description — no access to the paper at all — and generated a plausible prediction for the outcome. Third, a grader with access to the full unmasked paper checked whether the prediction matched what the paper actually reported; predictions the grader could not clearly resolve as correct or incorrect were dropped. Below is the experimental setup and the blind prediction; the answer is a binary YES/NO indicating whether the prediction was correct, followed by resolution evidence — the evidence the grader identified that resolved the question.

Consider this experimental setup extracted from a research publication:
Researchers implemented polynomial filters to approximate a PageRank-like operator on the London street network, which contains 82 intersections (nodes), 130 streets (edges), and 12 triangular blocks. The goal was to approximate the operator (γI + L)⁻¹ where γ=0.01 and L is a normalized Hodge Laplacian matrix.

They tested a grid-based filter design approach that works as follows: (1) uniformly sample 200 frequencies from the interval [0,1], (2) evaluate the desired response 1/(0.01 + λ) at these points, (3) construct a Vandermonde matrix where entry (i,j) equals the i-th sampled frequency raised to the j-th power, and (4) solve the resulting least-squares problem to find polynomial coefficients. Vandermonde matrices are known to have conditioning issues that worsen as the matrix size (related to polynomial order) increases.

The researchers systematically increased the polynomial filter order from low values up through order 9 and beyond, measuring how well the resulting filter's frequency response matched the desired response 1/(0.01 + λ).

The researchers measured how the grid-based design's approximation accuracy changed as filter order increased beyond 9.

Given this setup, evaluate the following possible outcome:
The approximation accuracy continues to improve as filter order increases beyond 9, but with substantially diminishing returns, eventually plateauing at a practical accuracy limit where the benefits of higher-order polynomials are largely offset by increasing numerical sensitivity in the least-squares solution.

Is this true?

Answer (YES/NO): NO